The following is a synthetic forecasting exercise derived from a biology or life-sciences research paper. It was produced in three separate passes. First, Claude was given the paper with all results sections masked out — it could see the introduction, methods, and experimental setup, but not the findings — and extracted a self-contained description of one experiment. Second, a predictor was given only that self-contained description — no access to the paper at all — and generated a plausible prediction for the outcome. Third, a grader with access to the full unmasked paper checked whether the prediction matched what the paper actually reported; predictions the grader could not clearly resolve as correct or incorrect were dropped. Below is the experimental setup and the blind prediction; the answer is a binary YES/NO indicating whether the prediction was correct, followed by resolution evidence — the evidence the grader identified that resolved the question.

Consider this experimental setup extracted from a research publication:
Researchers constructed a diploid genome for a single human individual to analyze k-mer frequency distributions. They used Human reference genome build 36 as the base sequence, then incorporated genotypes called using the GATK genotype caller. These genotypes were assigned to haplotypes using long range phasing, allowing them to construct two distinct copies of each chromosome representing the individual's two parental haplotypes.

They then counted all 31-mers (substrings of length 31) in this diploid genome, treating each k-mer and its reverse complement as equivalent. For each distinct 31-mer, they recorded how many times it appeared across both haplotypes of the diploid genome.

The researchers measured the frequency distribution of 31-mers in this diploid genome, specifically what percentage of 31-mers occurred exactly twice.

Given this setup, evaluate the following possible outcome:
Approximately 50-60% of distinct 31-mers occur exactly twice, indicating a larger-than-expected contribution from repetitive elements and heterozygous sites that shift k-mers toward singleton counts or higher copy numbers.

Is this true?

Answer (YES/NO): NO